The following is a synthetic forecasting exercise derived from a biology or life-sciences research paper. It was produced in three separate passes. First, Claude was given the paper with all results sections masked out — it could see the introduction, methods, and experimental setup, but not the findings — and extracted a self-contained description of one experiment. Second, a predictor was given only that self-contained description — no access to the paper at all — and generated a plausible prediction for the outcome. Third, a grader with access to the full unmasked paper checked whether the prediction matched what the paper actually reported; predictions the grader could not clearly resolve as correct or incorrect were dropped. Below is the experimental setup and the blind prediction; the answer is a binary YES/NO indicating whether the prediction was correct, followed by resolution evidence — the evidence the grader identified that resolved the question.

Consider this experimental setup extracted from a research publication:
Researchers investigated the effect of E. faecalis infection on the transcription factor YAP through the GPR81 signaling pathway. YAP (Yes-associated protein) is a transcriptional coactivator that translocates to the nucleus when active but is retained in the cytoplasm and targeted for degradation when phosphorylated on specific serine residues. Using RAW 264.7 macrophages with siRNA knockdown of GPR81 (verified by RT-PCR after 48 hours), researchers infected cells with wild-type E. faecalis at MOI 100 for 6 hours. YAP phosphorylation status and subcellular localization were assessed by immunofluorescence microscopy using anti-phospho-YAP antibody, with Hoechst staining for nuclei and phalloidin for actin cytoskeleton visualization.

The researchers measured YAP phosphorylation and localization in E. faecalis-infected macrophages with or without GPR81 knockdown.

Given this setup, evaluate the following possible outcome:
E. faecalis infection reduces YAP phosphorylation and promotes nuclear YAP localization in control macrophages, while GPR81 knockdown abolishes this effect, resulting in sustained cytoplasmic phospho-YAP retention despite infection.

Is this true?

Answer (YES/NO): NO